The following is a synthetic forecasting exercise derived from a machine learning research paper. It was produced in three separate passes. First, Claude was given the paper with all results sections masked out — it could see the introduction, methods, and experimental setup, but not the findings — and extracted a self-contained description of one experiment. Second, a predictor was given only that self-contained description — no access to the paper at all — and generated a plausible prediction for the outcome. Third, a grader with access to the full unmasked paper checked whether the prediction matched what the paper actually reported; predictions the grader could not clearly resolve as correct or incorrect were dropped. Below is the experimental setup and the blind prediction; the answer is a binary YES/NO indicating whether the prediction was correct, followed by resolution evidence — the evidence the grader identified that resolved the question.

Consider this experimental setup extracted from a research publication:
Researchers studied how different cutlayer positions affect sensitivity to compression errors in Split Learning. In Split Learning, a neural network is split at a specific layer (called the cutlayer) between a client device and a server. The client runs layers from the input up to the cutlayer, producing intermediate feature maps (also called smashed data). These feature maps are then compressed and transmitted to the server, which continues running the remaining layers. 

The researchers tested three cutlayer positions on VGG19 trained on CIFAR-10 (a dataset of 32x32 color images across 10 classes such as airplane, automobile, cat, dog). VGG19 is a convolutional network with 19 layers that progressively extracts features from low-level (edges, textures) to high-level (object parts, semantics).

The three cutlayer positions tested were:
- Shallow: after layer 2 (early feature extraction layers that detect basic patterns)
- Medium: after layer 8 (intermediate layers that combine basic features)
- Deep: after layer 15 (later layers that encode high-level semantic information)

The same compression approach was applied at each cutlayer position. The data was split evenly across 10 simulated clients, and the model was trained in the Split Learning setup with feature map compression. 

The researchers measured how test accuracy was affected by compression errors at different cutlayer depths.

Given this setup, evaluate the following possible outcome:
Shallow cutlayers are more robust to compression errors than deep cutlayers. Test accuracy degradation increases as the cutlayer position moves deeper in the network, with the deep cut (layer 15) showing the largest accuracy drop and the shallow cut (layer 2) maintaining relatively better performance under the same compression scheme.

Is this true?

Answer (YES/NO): NO